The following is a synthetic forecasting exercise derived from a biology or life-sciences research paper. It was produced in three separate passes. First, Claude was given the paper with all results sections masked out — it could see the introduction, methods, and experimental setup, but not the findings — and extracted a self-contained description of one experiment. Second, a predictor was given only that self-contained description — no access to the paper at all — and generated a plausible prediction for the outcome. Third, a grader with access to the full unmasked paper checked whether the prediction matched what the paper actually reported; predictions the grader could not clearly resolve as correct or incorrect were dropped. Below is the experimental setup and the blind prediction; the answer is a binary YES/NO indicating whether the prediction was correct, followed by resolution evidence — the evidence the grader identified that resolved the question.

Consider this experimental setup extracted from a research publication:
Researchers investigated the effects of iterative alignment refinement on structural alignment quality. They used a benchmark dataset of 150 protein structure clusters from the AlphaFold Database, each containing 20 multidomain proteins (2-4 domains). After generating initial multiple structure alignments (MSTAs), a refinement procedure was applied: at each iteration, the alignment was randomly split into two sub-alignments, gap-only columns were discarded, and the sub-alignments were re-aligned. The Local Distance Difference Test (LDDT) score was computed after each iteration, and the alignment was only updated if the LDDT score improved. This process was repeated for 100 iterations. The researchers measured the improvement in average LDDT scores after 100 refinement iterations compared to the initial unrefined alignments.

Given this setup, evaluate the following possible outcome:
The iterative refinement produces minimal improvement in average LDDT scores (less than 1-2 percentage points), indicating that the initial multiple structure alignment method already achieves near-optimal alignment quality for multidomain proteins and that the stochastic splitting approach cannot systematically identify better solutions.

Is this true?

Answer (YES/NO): NO